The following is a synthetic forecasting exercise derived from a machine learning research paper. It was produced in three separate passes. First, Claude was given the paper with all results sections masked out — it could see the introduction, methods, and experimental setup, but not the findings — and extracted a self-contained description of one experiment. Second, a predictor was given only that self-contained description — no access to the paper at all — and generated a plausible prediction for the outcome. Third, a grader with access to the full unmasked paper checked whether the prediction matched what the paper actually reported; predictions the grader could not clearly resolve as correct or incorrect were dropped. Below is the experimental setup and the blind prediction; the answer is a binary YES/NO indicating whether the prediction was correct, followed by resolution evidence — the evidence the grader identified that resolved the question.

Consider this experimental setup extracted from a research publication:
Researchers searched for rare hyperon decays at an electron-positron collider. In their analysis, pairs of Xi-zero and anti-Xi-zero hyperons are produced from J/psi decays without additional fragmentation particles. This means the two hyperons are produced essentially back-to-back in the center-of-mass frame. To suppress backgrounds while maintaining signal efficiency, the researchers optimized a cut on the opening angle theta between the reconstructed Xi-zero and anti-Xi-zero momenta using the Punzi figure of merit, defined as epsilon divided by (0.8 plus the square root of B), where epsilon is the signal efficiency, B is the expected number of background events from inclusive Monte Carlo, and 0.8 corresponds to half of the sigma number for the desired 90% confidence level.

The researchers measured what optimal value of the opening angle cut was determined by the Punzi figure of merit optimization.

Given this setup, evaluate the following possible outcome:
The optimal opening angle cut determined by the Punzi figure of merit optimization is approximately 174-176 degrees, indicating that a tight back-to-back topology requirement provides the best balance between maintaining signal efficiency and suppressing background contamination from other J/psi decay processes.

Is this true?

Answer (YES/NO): NO